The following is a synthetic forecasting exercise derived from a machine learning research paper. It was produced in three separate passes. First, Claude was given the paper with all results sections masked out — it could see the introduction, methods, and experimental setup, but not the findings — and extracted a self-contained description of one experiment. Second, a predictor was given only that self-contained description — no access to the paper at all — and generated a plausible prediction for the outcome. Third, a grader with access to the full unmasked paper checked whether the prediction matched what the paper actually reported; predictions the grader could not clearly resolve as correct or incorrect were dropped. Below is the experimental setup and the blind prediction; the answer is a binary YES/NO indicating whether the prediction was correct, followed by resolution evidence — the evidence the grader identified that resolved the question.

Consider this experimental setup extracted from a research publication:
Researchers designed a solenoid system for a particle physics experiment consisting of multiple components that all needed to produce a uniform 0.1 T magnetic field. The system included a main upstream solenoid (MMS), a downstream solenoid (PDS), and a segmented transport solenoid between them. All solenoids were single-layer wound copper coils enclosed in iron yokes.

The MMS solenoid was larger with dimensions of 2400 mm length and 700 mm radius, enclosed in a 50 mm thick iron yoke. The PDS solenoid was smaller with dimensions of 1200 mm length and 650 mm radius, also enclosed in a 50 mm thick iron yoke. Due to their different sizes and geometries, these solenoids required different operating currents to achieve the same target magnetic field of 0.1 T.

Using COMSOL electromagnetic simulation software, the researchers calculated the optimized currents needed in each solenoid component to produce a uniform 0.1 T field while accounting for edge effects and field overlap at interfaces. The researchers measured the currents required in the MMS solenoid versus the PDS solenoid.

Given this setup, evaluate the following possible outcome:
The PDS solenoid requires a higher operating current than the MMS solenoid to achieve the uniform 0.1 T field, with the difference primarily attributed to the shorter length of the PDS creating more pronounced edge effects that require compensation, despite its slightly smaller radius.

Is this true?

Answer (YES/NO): NO